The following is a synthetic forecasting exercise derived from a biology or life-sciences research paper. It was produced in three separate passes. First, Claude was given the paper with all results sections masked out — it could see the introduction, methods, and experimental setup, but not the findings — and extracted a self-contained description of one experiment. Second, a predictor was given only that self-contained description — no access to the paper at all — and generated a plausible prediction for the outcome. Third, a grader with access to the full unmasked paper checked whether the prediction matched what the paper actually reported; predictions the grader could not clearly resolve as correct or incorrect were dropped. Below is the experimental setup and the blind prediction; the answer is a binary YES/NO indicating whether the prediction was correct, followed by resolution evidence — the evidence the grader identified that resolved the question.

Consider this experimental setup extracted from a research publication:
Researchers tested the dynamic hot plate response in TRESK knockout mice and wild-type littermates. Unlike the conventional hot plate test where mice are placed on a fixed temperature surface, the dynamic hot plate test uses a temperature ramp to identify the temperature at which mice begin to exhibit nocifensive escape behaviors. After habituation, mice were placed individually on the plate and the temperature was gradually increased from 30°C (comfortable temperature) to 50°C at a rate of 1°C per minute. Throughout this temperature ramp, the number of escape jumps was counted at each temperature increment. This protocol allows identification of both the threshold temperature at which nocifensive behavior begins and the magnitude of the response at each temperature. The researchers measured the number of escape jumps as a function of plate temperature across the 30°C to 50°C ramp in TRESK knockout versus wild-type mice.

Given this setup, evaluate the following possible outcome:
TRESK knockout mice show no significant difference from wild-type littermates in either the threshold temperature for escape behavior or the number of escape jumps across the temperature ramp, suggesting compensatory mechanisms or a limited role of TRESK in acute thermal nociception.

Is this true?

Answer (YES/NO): YES